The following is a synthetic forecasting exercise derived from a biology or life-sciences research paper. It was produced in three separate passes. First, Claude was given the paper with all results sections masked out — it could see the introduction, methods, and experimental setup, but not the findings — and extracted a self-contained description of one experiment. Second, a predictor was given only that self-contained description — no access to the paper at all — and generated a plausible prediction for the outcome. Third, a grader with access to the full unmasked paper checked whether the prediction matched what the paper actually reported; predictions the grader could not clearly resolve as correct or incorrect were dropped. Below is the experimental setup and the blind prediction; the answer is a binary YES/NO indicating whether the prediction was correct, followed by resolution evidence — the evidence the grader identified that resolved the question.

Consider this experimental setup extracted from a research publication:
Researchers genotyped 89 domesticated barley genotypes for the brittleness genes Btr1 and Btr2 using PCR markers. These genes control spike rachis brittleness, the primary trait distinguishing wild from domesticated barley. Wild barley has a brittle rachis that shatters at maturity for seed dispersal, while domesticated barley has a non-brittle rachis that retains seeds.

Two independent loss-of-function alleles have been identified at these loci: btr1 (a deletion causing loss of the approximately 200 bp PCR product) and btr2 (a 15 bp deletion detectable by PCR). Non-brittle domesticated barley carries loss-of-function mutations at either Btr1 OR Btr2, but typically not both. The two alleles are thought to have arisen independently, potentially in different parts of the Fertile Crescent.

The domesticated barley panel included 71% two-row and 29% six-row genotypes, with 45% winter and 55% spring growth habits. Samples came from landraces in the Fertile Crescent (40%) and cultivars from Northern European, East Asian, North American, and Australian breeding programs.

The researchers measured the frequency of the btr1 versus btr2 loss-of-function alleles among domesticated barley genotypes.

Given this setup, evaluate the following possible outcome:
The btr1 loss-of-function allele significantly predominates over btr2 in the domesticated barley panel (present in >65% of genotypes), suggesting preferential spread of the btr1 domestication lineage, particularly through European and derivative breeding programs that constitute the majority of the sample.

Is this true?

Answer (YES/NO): YES